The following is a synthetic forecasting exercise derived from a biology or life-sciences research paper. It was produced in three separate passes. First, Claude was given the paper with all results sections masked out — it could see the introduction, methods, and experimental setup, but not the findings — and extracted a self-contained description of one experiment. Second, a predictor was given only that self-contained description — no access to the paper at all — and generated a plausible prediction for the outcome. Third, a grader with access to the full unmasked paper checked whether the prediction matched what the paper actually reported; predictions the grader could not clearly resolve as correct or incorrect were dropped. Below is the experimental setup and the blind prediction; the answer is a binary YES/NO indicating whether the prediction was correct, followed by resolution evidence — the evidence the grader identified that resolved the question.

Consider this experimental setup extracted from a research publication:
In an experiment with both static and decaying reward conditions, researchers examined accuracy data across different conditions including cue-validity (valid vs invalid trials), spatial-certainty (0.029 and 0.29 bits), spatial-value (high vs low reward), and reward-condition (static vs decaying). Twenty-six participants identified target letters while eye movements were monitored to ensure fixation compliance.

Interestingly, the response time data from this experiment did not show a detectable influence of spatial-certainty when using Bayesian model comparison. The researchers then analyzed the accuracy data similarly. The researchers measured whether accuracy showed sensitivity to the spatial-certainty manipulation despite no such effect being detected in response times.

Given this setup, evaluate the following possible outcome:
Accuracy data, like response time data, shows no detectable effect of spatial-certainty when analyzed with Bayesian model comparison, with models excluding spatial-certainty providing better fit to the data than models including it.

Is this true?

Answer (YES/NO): NO